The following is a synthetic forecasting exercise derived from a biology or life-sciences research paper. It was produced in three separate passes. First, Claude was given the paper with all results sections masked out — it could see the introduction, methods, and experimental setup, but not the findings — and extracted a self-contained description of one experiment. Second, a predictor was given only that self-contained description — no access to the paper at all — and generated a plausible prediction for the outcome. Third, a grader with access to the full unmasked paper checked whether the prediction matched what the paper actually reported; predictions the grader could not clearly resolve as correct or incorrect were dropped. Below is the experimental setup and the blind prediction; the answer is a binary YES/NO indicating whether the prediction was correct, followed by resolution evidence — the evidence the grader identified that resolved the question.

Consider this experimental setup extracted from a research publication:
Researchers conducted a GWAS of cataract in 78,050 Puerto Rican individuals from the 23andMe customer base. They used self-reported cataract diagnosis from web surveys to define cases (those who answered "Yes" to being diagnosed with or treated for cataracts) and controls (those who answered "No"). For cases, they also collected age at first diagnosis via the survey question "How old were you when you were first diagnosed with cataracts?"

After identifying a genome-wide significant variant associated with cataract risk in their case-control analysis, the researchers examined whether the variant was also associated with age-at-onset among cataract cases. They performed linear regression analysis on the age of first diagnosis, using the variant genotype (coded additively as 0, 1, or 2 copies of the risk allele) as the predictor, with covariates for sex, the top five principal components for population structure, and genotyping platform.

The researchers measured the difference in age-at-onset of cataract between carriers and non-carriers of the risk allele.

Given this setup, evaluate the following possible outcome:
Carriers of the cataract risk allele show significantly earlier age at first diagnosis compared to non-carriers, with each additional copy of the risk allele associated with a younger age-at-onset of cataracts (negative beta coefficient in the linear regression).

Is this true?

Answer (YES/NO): YES